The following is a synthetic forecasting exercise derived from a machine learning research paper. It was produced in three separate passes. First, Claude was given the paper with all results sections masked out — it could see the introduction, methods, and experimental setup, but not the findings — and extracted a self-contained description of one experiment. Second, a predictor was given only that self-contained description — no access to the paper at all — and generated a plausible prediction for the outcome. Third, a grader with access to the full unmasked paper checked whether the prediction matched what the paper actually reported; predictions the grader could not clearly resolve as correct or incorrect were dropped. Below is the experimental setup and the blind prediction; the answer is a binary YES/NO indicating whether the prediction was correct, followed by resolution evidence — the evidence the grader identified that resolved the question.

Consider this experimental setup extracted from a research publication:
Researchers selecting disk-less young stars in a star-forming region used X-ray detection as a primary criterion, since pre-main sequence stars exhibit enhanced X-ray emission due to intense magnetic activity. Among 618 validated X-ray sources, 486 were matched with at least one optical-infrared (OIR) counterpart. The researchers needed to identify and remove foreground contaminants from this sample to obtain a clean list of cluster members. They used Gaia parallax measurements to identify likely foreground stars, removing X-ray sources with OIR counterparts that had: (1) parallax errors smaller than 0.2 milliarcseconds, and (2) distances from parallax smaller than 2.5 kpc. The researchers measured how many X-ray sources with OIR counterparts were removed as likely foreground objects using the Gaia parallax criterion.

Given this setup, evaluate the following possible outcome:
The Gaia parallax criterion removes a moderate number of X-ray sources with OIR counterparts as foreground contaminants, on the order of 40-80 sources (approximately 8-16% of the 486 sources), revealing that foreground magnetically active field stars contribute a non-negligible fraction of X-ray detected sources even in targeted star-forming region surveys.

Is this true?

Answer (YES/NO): YES